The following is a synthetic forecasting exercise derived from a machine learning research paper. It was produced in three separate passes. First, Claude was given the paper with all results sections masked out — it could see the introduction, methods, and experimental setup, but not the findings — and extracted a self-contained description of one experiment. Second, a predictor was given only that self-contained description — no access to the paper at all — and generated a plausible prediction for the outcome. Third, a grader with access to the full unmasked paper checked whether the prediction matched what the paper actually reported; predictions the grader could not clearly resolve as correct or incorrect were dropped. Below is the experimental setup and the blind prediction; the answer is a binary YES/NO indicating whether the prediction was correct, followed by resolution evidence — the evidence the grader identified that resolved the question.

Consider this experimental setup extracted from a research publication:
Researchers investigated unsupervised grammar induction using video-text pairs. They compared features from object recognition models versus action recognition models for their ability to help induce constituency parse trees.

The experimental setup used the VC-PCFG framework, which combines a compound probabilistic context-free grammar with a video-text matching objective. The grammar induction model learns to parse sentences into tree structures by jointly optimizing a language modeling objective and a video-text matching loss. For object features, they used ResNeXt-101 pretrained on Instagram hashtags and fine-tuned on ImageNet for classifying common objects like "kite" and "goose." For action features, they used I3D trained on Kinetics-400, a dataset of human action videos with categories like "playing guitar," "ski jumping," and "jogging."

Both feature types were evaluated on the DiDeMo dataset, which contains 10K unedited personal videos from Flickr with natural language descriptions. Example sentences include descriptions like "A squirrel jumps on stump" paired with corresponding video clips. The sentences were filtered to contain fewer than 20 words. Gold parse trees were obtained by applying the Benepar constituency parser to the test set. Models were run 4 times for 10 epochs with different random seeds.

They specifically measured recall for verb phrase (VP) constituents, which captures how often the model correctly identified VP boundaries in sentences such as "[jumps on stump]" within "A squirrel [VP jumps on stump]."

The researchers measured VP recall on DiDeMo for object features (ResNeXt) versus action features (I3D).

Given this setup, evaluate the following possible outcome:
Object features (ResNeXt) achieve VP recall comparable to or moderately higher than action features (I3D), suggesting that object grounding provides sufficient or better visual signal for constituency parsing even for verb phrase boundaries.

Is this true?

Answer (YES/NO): NO